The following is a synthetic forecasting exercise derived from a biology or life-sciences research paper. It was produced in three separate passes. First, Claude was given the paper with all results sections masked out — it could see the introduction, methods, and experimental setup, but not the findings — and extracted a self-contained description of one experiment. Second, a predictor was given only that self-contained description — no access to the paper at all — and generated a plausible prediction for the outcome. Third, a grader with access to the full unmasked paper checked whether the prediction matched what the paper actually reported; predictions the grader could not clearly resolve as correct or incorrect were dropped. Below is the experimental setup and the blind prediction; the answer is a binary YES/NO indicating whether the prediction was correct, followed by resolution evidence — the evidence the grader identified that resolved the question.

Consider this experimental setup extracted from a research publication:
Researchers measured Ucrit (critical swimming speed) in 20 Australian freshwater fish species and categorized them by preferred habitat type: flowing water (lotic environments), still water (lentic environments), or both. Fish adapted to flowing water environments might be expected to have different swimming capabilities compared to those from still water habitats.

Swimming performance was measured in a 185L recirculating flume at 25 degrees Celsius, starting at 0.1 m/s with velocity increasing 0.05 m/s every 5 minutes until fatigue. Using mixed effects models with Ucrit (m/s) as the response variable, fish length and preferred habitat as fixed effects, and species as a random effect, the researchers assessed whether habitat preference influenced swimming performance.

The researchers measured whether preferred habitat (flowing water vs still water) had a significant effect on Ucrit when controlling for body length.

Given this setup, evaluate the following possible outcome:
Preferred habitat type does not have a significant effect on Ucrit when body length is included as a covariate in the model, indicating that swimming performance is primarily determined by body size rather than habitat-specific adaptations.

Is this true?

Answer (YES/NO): YES